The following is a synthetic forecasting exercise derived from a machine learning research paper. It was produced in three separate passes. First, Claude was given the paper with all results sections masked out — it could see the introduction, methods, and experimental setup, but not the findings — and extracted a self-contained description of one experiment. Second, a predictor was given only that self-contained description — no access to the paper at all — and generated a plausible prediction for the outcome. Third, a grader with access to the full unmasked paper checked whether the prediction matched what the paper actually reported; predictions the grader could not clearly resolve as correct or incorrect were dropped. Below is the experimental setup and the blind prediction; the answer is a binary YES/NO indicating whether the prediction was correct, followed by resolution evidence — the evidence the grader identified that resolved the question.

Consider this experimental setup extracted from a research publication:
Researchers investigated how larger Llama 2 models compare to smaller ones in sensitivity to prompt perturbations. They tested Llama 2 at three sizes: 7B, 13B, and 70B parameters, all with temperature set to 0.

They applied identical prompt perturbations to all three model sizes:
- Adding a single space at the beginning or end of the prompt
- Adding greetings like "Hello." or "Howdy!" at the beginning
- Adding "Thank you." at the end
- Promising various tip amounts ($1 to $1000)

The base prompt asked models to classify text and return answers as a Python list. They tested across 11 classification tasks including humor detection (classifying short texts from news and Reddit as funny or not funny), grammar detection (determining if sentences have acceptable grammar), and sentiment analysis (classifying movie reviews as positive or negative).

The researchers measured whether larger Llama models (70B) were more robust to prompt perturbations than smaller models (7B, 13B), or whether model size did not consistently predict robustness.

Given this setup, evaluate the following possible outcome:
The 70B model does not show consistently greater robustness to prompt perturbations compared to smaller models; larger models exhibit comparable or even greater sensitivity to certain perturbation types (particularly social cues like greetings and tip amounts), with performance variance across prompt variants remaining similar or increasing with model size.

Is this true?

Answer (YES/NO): NO